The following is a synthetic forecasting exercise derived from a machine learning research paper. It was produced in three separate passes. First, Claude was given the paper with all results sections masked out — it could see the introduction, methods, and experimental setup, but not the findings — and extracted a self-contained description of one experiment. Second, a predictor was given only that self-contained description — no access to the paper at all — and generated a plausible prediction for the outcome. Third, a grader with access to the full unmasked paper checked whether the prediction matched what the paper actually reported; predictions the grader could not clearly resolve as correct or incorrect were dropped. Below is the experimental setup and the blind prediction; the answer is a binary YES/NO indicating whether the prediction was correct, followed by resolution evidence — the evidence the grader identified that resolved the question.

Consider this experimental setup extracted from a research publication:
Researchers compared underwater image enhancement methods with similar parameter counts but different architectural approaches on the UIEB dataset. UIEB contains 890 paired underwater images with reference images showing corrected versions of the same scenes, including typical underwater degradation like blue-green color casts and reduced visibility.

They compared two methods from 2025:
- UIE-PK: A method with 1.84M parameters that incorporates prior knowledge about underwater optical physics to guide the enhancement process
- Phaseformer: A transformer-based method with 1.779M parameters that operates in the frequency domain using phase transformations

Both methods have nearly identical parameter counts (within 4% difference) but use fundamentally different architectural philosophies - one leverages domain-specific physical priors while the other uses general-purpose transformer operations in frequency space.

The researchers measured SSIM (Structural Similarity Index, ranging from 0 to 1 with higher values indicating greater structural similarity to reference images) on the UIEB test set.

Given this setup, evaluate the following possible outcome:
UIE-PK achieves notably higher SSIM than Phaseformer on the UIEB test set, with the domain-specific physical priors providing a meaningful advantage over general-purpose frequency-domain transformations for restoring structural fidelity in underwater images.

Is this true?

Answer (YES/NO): NO